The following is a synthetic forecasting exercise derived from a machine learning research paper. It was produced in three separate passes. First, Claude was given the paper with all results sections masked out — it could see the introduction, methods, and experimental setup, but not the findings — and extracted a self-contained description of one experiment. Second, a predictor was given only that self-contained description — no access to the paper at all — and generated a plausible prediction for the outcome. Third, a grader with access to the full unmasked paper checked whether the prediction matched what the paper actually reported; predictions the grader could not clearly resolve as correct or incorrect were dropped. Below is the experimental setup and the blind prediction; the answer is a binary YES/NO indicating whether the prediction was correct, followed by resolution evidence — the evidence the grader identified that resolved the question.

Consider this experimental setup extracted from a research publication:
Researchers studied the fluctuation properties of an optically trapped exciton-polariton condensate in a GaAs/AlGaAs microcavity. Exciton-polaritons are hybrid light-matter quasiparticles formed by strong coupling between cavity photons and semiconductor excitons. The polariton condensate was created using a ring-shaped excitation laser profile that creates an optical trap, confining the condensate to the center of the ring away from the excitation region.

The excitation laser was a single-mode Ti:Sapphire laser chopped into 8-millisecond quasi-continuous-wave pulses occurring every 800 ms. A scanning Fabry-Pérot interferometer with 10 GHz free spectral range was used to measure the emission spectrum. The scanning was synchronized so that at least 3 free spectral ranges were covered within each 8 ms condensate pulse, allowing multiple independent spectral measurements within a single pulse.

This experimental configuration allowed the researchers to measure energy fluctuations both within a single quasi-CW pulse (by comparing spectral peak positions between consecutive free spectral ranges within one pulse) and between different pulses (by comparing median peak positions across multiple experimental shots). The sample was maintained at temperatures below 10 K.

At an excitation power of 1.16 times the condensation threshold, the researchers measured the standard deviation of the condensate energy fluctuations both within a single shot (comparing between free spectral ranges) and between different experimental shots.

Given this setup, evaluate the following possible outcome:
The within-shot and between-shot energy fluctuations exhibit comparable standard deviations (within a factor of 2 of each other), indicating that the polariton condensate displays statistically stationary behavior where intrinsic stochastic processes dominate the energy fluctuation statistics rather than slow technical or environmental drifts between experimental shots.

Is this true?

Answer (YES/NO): NO